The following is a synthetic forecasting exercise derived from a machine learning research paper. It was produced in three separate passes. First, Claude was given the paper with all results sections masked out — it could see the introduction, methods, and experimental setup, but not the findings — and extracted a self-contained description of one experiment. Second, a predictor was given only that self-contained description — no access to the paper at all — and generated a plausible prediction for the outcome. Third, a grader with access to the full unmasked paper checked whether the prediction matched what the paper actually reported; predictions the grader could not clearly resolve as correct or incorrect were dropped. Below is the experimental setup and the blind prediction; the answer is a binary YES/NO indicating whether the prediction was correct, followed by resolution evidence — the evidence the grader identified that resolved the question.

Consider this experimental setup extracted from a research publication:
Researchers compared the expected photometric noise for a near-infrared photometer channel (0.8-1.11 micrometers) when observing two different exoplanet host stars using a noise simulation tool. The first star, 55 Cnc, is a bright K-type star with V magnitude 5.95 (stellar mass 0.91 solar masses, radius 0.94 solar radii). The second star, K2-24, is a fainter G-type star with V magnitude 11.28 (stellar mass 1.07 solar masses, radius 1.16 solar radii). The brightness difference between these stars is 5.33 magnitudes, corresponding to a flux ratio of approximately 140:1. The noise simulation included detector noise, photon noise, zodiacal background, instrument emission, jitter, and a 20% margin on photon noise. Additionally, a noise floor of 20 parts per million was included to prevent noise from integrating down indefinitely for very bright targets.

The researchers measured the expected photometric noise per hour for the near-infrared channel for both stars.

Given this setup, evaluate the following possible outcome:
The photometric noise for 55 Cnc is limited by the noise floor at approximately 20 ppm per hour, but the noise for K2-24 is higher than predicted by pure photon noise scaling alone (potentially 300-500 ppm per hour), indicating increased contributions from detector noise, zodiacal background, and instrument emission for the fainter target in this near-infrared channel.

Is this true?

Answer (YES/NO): NO